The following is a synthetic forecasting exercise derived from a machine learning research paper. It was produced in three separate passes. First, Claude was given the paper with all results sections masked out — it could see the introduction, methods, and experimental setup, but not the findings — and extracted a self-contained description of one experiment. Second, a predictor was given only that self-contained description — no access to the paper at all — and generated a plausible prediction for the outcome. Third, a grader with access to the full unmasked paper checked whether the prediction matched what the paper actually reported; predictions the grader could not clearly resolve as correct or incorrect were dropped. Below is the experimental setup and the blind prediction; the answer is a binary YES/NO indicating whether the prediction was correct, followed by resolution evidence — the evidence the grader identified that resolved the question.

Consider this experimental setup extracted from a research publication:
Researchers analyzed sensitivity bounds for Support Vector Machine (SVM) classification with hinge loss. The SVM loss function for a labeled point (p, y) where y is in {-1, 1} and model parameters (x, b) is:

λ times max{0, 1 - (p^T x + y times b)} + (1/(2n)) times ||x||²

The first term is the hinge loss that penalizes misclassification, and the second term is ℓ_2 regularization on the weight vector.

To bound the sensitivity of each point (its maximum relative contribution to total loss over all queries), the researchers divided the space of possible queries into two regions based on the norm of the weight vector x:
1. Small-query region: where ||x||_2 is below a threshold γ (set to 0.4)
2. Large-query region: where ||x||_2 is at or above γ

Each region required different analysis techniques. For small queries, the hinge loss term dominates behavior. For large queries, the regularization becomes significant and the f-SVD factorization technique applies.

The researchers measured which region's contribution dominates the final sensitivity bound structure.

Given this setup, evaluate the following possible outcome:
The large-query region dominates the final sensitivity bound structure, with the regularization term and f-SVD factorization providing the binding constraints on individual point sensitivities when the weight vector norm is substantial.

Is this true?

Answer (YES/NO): YES